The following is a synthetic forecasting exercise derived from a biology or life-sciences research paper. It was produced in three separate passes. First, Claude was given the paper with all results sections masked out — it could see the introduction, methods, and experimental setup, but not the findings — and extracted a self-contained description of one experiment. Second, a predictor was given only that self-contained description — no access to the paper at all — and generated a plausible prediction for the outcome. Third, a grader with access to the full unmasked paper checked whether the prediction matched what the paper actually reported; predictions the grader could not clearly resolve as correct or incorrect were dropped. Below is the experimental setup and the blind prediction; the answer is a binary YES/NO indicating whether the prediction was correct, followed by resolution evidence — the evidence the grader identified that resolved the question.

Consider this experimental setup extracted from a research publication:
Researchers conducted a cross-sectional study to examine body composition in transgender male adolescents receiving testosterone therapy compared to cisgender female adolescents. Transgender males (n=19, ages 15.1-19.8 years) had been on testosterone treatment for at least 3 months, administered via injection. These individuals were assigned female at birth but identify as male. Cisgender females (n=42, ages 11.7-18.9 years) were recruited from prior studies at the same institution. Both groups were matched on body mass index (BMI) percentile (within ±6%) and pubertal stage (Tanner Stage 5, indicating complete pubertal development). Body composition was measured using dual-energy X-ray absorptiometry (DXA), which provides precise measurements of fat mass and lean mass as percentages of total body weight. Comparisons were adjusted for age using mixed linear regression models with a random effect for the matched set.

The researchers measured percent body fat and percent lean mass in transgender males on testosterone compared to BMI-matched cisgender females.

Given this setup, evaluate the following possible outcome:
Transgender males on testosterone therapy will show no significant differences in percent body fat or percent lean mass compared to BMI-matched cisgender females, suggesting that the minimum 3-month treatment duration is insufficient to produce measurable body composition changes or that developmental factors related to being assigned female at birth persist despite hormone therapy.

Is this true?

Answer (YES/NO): NO